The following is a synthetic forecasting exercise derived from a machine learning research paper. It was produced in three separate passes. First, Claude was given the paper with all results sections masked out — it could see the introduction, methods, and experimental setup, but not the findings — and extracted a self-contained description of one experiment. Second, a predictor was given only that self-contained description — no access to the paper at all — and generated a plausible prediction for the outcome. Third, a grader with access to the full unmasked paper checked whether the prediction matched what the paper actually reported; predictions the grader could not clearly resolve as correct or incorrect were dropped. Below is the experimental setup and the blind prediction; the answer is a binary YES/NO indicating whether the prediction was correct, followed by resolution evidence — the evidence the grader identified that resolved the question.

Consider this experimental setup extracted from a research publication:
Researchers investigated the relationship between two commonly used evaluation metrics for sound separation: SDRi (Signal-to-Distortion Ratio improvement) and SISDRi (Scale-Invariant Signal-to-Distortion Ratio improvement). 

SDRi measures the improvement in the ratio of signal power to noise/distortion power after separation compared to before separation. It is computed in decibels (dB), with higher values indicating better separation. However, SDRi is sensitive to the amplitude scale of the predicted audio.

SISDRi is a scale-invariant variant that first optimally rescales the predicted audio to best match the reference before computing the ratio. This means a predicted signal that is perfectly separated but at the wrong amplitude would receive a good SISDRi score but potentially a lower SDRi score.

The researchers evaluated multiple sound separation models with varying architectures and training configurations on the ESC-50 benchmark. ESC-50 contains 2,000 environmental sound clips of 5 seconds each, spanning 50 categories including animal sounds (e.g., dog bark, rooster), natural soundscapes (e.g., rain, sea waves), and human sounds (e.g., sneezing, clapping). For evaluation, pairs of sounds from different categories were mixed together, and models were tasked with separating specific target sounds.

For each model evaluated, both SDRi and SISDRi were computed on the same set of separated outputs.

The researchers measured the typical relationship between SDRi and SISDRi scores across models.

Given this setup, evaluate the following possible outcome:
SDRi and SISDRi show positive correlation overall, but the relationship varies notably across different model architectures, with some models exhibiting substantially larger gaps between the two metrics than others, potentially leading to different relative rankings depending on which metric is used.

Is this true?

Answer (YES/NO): YES